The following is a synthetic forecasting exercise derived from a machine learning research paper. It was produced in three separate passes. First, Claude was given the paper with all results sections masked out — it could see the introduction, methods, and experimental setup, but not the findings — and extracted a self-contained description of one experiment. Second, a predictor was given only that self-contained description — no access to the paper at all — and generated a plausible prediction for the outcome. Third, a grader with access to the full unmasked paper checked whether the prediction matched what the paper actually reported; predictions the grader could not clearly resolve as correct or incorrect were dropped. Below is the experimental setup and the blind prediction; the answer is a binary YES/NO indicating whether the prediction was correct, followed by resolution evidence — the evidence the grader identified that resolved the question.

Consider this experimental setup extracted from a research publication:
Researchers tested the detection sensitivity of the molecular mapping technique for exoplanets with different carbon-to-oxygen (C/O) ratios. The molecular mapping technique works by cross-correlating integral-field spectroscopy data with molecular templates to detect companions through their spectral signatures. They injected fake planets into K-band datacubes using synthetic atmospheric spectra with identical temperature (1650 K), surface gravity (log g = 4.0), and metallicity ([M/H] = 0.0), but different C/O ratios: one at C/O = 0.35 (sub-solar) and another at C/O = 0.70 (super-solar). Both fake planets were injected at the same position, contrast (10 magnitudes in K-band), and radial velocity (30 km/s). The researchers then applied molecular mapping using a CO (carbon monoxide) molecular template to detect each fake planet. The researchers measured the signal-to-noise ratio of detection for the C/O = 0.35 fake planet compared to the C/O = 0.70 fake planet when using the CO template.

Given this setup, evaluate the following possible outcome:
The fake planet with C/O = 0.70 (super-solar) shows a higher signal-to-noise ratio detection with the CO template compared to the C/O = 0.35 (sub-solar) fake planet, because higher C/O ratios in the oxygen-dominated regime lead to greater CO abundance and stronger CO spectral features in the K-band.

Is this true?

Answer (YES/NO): YES